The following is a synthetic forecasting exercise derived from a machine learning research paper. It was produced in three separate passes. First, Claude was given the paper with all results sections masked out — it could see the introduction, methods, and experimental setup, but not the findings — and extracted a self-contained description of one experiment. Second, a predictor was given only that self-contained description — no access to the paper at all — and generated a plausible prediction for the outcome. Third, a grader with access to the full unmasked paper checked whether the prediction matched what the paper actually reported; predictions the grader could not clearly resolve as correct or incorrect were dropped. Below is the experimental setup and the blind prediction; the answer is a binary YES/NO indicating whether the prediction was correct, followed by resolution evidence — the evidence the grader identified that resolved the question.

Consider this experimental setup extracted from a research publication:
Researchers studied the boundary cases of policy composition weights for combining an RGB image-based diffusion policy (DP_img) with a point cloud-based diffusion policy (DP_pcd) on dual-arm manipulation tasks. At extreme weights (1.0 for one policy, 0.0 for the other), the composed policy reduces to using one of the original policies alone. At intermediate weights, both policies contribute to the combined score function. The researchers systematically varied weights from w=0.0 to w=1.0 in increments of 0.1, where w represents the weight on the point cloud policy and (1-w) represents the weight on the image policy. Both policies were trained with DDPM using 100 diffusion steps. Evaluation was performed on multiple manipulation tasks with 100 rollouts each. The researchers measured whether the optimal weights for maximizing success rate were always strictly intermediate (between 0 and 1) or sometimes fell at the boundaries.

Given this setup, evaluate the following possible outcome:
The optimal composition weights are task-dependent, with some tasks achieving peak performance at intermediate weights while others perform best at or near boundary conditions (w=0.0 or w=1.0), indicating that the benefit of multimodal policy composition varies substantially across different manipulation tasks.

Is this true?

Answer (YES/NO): YES